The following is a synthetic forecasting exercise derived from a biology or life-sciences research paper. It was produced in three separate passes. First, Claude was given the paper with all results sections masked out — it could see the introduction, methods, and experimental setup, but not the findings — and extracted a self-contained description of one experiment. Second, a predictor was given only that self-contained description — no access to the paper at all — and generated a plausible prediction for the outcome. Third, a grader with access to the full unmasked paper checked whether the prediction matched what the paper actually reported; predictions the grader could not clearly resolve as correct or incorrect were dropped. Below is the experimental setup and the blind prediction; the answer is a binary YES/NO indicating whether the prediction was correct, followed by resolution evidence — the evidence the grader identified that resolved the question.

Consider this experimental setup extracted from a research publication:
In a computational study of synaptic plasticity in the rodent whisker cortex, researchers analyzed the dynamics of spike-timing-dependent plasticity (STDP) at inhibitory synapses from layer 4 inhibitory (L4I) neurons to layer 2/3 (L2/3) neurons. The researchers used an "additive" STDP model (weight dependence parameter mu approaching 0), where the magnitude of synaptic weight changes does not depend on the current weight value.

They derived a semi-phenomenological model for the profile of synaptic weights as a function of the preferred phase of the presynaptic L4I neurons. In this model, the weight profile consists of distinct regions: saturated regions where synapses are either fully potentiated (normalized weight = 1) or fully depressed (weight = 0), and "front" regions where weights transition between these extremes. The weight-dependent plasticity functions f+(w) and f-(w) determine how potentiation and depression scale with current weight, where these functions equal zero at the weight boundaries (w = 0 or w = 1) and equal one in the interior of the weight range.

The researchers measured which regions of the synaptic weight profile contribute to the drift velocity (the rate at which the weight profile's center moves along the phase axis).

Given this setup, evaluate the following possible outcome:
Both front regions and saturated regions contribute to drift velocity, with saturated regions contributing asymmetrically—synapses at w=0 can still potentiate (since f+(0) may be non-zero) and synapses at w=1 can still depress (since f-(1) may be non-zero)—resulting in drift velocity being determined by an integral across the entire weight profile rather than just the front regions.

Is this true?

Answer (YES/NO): NO